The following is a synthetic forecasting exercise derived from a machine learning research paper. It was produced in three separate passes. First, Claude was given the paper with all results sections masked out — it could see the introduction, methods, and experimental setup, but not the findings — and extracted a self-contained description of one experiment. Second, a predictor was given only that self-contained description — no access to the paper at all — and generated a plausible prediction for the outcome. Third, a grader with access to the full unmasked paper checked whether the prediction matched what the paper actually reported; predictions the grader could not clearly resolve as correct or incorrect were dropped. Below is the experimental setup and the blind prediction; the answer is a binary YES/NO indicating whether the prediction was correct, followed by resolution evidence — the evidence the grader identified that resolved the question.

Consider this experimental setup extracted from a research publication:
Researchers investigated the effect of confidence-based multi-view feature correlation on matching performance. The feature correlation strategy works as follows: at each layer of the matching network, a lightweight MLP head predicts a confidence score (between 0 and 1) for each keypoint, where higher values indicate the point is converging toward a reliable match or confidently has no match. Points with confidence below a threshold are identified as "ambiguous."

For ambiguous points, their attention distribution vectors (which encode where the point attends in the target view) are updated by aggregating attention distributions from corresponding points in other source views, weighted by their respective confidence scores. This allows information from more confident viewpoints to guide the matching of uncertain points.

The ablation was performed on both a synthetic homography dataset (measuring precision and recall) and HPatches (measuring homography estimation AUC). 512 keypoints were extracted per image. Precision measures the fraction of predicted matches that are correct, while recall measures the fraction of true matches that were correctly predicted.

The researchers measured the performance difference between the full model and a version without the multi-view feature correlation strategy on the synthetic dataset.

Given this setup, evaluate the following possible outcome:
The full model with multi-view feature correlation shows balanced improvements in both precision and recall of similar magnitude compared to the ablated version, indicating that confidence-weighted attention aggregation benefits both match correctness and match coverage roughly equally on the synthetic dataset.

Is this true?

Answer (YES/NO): NO